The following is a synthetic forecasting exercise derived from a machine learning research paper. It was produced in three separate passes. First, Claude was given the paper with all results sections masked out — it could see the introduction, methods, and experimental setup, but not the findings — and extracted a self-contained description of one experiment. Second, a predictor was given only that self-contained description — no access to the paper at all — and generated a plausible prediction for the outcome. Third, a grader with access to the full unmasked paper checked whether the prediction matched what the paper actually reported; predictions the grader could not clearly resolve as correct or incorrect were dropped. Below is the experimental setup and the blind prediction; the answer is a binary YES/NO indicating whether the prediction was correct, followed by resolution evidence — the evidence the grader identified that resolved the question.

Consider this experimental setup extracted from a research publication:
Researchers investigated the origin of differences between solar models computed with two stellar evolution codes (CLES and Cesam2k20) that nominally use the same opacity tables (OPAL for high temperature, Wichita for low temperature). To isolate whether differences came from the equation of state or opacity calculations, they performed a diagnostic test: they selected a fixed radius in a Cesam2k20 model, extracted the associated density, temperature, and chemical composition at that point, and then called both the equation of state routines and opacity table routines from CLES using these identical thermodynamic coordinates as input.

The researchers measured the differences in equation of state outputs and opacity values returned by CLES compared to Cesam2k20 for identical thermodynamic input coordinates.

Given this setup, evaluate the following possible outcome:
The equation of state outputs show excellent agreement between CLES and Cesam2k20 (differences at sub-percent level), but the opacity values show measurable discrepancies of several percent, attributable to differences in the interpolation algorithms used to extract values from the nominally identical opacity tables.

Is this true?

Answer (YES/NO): NO